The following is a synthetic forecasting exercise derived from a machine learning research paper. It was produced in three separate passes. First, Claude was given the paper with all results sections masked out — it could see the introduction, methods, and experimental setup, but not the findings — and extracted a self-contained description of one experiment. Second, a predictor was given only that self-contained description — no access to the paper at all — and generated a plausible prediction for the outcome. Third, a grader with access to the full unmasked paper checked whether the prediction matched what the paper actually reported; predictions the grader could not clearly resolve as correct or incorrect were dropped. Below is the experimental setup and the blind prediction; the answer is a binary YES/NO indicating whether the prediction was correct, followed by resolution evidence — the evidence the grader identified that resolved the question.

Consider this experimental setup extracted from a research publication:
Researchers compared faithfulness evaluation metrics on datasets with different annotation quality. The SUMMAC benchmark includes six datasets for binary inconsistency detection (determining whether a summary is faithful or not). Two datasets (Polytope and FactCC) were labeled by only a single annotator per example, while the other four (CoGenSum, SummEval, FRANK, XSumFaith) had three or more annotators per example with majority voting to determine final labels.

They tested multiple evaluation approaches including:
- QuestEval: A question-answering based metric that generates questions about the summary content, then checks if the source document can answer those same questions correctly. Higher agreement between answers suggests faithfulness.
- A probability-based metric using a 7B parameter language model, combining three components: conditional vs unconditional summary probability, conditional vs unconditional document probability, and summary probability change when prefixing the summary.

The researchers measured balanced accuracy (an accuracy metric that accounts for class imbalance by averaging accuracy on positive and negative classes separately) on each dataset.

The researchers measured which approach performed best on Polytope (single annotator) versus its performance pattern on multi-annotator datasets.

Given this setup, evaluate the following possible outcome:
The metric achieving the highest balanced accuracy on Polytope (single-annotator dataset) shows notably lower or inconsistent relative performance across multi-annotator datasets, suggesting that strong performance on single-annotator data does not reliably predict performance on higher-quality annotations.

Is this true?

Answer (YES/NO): YES